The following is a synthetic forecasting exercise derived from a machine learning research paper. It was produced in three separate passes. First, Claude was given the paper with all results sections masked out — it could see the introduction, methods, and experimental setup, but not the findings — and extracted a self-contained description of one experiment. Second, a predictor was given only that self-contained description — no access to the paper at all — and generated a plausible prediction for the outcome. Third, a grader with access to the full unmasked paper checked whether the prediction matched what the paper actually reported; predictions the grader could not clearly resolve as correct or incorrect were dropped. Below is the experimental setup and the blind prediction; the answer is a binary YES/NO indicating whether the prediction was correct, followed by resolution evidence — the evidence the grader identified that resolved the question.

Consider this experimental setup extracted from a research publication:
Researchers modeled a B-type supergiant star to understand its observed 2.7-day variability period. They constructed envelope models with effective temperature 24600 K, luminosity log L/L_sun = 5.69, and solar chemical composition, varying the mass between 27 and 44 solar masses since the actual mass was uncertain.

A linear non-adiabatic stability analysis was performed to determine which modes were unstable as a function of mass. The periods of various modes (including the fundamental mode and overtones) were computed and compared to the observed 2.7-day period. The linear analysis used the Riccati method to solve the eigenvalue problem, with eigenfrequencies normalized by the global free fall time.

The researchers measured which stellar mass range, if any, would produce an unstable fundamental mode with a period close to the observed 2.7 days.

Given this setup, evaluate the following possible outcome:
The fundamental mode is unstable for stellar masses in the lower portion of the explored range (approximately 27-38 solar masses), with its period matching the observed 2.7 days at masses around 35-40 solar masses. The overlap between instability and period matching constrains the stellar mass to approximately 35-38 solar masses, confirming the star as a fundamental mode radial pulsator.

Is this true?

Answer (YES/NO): NO